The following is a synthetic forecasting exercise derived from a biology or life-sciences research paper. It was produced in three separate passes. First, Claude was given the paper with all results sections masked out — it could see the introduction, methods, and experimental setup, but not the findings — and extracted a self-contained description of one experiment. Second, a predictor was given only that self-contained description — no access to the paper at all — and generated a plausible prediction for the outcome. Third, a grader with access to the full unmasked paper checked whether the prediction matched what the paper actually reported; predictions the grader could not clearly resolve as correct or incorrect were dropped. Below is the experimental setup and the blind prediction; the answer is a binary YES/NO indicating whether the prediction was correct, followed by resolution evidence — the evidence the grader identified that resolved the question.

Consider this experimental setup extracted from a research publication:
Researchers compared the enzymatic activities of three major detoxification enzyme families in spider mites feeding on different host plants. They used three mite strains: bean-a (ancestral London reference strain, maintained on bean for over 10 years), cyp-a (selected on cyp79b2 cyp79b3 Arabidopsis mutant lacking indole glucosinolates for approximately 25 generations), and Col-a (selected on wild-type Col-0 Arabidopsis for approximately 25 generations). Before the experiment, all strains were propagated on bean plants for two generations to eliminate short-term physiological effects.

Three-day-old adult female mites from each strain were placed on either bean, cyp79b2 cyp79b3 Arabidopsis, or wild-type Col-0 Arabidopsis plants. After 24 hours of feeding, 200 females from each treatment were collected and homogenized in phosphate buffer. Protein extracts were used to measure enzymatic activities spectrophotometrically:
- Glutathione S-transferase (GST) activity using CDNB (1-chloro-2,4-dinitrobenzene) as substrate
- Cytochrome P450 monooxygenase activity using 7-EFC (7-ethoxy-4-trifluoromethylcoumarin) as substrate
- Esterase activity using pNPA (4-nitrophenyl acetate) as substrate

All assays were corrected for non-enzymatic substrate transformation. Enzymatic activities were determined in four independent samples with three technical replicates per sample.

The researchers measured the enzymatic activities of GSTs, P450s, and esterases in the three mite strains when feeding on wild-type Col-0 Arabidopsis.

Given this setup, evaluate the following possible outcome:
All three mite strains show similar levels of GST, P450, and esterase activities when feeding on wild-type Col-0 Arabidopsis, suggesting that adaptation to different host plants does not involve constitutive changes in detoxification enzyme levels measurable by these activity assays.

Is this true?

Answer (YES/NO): NO